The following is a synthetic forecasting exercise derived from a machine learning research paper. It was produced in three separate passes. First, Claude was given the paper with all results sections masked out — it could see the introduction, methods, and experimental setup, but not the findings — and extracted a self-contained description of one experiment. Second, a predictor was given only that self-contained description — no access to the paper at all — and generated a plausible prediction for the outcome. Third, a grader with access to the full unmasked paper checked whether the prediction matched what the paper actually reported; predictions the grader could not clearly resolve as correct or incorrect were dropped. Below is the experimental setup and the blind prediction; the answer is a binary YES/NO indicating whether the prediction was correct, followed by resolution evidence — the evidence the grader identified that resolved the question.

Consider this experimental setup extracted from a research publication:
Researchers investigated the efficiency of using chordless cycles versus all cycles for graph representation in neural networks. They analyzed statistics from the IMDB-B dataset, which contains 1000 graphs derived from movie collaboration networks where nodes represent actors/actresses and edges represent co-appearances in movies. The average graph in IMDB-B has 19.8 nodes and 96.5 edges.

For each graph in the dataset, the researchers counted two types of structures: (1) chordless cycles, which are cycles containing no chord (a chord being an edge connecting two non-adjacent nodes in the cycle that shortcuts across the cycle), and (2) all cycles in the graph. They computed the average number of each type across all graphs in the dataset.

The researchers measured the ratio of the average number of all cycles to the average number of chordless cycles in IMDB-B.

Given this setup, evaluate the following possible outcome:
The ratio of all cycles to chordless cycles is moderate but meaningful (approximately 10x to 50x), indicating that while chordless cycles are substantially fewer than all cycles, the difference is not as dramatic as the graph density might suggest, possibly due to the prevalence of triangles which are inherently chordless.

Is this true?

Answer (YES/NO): YES